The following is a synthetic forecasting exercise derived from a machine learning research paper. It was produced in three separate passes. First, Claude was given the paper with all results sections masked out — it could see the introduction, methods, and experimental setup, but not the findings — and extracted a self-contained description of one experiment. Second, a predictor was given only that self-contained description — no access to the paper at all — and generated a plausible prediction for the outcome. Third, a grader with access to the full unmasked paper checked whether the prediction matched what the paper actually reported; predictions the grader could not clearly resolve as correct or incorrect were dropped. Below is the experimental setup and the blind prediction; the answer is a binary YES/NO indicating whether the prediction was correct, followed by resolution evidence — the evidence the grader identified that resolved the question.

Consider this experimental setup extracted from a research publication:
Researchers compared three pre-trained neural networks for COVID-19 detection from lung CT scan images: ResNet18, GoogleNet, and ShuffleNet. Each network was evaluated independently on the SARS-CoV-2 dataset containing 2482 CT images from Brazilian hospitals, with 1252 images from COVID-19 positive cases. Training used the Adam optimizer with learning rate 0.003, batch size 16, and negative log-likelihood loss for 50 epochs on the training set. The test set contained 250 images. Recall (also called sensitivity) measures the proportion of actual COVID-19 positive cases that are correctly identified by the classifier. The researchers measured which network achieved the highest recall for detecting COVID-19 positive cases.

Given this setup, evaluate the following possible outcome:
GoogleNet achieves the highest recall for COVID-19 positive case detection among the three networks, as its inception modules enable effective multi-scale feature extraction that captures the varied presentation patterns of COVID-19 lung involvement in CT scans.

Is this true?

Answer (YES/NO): YES